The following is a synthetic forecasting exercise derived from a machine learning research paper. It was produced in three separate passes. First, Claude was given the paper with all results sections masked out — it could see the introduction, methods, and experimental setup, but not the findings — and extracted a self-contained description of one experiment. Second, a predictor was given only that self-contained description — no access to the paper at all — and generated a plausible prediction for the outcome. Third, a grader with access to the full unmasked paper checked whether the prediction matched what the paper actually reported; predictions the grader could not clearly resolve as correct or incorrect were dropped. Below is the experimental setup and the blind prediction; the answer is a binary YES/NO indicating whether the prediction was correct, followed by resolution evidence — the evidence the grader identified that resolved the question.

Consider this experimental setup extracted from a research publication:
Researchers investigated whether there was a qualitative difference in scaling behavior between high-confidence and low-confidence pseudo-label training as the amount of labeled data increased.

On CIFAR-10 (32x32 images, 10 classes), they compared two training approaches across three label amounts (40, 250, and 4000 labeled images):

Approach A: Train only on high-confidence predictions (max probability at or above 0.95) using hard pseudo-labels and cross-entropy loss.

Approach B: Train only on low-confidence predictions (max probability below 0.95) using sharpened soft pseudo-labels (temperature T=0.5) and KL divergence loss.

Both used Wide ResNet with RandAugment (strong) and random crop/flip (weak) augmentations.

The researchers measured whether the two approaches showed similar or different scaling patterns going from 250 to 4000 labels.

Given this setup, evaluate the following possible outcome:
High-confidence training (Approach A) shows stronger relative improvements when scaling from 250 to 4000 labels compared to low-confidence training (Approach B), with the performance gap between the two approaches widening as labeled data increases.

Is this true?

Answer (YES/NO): YES